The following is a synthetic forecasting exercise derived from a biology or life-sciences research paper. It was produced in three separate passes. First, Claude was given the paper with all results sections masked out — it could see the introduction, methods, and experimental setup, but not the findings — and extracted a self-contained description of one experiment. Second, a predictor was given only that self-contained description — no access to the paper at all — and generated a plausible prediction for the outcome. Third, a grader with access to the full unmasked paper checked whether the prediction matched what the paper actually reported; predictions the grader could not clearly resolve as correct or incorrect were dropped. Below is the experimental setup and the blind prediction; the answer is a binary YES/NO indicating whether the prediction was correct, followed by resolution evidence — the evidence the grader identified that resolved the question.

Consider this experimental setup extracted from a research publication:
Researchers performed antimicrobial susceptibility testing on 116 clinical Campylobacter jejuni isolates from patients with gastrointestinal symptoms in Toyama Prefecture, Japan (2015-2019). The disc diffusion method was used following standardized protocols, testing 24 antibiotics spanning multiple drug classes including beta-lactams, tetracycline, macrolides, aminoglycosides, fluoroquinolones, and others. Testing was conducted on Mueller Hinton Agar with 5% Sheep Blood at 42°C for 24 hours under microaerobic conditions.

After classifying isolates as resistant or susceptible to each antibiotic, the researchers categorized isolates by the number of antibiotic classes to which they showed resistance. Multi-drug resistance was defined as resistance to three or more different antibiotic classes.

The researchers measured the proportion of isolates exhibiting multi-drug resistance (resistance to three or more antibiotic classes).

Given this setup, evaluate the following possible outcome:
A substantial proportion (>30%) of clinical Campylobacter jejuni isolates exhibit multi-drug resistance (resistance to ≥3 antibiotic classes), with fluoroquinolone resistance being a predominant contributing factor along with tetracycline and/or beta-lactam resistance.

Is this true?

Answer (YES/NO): NO